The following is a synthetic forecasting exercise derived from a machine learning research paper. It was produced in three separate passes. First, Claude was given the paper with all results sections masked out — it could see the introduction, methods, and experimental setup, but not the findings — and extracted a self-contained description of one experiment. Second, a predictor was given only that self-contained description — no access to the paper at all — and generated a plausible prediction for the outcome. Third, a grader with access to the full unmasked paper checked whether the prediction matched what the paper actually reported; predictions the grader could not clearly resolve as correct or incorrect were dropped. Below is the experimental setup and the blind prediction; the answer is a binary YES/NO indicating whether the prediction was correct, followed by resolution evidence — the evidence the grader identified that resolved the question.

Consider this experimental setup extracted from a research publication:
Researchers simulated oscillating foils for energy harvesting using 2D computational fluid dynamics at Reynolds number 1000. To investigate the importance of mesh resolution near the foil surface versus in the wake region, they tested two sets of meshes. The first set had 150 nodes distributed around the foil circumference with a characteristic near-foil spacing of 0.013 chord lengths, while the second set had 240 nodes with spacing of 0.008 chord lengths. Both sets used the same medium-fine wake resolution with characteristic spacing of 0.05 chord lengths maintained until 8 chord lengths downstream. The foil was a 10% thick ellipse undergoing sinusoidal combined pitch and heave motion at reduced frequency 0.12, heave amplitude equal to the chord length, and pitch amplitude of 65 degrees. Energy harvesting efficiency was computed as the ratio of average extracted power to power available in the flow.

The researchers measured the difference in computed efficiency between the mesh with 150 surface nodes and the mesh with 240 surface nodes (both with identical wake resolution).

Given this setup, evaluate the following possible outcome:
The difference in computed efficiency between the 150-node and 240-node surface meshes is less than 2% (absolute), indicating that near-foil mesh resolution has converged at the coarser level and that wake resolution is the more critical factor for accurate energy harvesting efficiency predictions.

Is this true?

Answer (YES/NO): YES